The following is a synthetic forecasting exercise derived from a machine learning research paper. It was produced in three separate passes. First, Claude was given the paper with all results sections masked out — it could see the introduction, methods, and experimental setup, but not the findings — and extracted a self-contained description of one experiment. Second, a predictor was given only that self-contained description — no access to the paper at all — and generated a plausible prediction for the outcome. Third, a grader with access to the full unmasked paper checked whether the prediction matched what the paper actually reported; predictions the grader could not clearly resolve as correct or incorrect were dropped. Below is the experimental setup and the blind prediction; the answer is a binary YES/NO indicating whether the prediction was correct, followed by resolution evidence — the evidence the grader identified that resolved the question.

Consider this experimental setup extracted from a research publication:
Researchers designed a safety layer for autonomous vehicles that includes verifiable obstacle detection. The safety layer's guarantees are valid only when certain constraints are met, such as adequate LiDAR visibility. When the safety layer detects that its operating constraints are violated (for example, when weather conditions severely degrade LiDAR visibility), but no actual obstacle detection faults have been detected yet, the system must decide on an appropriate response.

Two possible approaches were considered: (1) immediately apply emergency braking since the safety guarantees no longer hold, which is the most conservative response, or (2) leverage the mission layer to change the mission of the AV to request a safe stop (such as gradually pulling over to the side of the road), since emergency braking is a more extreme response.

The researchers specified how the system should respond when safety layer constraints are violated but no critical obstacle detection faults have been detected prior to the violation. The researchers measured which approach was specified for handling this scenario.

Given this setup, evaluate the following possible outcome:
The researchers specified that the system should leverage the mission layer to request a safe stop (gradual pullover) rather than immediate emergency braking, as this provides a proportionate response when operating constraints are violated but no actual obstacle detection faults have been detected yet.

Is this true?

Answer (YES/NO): YES